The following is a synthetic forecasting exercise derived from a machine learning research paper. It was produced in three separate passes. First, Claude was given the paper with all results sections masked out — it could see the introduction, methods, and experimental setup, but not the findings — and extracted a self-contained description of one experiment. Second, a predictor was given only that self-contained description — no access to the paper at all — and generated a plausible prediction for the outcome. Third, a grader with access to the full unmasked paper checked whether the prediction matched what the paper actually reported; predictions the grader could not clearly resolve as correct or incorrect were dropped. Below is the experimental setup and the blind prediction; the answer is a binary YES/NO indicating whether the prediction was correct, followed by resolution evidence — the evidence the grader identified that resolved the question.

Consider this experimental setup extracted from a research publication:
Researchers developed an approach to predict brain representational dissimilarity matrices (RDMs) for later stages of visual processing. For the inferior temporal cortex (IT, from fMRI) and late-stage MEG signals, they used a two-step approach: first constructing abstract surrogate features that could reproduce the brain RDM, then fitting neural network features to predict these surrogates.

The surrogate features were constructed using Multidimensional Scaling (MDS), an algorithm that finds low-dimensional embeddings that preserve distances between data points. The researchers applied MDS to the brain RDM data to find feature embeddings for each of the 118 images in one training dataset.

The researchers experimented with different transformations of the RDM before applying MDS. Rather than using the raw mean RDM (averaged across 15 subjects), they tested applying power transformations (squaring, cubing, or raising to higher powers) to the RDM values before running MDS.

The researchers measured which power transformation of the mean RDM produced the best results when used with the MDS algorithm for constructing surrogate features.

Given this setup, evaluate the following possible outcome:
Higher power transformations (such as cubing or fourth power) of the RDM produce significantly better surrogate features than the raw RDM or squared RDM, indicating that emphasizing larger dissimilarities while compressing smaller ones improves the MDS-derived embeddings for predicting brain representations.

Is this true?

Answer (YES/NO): NO